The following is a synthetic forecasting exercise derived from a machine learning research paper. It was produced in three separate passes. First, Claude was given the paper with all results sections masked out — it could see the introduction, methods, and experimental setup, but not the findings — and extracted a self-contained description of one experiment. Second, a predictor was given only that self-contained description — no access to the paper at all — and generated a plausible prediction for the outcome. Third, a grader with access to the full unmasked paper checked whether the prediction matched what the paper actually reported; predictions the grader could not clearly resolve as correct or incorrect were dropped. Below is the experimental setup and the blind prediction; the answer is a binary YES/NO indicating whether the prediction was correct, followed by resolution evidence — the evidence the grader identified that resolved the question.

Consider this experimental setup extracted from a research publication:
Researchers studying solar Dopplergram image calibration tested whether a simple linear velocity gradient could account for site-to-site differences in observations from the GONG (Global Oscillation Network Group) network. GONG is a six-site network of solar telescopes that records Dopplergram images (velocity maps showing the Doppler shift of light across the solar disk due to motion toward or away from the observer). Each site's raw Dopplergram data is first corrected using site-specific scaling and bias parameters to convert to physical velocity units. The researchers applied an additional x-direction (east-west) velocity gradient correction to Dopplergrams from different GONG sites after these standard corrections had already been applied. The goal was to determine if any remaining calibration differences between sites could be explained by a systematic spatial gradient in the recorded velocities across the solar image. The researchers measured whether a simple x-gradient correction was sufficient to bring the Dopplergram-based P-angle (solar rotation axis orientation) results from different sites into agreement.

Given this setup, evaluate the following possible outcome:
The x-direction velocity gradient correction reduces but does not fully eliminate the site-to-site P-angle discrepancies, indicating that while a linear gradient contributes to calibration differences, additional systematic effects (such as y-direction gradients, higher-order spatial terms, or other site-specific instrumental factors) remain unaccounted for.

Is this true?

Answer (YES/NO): NO